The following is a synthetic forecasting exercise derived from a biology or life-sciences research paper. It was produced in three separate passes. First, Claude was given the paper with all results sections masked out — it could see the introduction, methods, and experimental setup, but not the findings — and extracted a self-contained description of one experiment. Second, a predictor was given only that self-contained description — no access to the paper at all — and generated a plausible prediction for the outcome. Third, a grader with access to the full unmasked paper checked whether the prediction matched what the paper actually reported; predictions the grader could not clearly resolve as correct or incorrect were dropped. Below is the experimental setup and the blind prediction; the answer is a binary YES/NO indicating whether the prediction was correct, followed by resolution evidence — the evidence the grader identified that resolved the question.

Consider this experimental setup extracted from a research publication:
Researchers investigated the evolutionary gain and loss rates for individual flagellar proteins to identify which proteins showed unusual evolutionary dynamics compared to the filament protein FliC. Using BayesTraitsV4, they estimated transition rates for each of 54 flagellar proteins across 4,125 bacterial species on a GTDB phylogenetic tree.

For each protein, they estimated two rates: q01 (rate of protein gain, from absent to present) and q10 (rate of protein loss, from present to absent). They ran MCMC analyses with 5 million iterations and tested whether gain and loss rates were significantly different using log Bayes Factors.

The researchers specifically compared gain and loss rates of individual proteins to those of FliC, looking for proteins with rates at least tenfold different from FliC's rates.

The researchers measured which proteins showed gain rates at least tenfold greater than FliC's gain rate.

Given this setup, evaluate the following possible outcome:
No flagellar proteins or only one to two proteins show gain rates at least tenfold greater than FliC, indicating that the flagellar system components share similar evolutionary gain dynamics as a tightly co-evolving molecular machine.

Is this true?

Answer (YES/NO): NO